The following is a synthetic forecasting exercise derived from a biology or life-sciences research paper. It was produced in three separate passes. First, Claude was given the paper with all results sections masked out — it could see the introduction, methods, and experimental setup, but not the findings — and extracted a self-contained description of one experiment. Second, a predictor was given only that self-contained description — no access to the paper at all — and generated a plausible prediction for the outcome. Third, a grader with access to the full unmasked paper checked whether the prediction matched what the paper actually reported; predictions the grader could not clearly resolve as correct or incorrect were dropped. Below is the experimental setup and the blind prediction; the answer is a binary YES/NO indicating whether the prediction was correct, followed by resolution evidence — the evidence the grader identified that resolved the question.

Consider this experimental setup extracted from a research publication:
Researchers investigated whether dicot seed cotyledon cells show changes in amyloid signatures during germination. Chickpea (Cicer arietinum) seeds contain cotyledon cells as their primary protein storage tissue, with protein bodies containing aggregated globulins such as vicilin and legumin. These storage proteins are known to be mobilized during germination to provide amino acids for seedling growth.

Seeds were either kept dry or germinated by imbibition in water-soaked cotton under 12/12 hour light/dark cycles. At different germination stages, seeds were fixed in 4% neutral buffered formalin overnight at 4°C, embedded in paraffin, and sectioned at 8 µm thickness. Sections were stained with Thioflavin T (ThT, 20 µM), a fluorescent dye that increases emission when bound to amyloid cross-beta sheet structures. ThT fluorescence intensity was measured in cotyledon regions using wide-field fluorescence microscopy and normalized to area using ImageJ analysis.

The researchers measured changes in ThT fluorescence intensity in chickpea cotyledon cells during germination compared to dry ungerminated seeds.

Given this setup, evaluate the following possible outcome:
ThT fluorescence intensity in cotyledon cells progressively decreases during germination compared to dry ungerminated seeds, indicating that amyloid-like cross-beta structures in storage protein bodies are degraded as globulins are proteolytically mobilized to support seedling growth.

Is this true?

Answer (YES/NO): YES